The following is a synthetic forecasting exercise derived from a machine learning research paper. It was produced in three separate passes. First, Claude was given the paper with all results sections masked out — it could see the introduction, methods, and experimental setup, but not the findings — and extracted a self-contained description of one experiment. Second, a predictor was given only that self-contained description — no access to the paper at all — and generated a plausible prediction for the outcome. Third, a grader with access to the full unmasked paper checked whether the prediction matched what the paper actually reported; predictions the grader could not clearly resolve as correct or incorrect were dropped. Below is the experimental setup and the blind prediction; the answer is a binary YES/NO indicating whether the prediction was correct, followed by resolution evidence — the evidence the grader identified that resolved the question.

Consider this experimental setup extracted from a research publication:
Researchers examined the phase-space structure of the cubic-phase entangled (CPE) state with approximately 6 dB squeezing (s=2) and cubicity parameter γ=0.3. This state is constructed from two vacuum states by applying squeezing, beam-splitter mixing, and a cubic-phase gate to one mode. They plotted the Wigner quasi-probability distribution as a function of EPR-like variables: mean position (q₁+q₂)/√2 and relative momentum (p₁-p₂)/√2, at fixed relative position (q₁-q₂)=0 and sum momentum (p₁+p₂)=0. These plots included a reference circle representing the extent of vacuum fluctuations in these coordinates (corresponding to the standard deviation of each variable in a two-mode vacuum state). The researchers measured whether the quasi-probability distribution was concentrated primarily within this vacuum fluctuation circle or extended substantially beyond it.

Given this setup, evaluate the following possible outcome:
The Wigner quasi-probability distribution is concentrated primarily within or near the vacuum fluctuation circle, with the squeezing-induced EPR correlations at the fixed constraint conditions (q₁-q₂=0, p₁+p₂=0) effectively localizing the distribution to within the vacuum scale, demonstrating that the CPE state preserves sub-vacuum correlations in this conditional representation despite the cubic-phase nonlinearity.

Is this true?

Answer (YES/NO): YES